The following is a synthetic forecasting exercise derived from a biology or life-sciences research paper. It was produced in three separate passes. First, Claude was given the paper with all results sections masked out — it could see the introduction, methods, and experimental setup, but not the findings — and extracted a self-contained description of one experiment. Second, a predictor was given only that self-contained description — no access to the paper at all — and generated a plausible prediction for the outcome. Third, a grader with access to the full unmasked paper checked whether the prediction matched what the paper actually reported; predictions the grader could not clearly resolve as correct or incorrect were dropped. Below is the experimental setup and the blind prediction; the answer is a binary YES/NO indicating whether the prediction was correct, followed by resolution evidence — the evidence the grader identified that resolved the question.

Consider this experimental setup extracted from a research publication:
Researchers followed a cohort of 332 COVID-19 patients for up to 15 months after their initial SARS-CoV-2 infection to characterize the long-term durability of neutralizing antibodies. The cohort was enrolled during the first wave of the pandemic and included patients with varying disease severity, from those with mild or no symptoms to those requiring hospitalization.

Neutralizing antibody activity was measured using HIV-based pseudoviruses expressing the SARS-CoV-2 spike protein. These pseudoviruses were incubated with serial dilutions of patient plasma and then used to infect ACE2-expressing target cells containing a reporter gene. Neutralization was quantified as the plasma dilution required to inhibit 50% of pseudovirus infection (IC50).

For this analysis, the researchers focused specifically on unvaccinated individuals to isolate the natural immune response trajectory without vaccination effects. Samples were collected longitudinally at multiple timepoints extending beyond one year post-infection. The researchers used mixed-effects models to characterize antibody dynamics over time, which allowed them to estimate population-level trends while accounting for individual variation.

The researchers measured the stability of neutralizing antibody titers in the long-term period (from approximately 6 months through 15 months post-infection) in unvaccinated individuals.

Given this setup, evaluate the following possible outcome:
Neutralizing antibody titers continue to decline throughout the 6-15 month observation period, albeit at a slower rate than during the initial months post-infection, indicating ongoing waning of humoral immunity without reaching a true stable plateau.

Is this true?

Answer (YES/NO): NO